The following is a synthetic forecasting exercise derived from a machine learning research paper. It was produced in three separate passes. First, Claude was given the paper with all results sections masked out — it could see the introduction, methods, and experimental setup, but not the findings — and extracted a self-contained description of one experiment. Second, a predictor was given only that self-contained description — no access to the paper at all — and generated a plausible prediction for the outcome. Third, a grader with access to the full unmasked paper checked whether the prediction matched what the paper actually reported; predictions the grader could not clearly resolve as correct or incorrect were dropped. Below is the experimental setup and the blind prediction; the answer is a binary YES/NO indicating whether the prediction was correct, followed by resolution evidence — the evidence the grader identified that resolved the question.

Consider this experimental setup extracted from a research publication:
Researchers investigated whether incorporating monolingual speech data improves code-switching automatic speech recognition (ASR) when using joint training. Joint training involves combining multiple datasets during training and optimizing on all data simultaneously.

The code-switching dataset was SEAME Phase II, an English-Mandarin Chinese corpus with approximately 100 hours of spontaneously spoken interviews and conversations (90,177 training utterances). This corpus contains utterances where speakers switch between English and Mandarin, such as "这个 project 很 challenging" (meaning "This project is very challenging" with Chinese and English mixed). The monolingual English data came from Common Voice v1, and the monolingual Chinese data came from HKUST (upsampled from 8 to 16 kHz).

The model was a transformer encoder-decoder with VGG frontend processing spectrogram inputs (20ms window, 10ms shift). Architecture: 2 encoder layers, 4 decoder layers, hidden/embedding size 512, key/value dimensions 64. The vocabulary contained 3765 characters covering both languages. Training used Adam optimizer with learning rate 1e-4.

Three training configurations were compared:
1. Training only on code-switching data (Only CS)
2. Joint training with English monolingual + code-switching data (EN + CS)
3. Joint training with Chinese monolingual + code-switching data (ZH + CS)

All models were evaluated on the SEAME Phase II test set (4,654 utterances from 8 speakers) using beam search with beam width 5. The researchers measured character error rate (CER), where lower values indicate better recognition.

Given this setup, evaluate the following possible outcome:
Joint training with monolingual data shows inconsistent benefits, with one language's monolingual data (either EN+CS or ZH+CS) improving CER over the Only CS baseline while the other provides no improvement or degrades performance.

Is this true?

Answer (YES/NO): YES